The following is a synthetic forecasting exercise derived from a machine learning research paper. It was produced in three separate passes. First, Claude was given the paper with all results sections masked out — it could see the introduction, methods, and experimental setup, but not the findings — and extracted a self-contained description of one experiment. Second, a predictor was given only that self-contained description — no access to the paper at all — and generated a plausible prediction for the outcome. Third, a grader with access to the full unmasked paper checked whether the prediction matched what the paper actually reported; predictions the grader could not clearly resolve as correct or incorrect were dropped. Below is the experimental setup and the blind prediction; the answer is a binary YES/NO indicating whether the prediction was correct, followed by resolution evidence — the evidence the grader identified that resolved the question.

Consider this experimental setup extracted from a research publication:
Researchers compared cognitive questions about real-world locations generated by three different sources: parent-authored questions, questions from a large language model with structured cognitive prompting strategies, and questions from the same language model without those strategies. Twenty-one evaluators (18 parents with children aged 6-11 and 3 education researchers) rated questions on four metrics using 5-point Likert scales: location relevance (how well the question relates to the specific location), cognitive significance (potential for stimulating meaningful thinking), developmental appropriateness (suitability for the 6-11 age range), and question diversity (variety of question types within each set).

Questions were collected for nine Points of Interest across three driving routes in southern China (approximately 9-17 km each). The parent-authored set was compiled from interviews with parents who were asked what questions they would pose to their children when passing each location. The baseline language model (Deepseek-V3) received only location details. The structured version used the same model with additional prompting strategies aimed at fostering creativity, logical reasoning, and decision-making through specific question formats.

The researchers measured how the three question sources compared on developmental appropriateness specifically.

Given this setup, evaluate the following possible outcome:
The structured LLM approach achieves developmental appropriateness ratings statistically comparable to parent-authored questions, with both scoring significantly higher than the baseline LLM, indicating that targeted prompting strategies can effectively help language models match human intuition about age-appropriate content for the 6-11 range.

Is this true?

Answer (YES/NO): NO